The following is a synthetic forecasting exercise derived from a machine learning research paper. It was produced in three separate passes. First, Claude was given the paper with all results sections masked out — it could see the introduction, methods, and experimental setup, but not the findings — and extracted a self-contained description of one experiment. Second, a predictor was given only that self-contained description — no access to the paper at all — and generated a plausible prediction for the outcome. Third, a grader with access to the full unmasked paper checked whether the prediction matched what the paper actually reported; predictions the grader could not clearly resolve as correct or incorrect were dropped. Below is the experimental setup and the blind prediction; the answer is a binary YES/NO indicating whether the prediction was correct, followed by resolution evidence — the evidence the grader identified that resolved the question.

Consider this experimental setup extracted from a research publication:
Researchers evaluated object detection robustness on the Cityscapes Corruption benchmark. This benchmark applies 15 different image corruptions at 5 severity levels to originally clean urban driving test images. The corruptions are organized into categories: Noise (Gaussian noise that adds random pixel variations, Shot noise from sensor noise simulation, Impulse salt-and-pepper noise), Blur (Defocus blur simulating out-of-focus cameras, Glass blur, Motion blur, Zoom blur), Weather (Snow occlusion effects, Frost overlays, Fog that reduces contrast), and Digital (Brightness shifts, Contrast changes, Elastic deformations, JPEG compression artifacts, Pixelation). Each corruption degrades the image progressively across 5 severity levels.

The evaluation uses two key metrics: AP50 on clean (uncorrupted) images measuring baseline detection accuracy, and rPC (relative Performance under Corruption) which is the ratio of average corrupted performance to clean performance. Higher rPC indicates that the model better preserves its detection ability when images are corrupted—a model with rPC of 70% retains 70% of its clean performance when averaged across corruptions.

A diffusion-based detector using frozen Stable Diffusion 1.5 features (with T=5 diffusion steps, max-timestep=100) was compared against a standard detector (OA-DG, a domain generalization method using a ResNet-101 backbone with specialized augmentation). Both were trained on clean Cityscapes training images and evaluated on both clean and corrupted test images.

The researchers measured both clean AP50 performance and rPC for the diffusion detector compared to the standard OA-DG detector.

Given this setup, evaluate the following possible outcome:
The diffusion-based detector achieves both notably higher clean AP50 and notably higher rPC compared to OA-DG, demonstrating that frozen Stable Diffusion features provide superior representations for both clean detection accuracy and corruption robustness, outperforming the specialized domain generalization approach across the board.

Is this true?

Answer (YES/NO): NO